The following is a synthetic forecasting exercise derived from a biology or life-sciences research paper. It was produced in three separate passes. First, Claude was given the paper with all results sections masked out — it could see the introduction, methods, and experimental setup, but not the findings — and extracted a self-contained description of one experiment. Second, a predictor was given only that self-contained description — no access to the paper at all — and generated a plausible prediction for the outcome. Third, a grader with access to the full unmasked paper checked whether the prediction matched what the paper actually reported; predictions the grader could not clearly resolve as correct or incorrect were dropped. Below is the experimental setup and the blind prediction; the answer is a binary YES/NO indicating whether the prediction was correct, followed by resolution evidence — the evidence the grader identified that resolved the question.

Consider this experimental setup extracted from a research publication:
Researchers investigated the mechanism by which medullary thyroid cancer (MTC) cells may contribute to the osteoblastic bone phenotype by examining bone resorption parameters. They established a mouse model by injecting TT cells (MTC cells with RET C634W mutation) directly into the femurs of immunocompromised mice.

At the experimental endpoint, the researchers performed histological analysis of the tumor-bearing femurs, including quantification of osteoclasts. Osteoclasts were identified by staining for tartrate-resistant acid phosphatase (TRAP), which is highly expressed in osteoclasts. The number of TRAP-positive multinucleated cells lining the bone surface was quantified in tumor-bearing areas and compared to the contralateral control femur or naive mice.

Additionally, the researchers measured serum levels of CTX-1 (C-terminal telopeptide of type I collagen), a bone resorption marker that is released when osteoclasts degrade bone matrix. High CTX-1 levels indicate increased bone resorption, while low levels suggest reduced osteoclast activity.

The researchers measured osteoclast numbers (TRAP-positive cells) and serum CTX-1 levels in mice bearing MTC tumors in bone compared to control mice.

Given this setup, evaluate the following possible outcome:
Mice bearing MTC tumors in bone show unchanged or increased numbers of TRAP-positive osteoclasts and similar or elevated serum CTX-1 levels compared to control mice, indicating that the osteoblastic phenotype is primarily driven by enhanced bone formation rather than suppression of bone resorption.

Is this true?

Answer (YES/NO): NO